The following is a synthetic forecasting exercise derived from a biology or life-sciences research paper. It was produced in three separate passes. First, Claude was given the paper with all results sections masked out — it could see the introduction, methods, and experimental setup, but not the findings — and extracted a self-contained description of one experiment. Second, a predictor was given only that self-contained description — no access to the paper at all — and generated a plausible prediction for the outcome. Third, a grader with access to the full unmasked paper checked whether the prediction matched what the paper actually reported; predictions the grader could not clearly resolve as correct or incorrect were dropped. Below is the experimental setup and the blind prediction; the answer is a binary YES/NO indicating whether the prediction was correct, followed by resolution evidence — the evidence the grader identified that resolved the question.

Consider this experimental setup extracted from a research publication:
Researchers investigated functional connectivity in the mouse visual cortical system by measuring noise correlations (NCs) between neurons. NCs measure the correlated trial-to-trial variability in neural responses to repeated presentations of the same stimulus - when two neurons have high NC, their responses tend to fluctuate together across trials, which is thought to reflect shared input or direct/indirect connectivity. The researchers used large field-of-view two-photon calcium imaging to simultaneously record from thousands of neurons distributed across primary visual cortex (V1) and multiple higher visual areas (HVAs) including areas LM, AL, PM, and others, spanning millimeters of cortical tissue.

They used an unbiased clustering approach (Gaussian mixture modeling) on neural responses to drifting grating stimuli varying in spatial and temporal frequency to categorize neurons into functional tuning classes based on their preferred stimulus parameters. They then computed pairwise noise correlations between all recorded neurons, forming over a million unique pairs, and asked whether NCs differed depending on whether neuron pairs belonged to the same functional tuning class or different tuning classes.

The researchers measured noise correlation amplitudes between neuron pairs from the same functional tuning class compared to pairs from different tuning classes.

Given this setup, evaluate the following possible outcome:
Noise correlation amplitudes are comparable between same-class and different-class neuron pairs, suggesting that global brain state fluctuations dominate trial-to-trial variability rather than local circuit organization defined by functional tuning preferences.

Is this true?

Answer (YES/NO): NO